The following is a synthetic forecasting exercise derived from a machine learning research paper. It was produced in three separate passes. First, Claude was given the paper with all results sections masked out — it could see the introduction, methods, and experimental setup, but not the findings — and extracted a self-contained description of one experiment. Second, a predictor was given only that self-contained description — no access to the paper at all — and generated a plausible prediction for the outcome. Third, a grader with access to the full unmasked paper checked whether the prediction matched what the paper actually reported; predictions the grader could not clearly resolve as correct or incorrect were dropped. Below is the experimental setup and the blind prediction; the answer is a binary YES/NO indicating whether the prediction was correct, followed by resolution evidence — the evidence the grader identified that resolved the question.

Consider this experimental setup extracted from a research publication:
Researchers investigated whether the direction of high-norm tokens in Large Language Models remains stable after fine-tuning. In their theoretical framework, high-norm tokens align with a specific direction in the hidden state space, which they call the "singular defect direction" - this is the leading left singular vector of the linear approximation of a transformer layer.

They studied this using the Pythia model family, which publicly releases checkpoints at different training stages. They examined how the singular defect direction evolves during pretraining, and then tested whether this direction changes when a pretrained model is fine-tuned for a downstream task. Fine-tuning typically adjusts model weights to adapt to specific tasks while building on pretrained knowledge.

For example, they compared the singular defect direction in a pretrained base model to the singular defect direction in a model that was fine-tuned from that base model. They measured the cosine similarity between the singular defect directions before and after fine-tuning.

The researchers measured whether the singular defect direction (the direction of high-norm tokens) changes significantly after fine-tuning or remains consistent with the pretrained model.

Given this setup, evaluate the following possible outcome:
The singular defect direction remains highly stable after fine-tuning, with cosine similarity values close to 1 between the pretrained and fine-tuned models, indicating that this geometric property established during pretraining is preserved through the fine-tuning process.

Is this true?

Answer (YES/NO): YES